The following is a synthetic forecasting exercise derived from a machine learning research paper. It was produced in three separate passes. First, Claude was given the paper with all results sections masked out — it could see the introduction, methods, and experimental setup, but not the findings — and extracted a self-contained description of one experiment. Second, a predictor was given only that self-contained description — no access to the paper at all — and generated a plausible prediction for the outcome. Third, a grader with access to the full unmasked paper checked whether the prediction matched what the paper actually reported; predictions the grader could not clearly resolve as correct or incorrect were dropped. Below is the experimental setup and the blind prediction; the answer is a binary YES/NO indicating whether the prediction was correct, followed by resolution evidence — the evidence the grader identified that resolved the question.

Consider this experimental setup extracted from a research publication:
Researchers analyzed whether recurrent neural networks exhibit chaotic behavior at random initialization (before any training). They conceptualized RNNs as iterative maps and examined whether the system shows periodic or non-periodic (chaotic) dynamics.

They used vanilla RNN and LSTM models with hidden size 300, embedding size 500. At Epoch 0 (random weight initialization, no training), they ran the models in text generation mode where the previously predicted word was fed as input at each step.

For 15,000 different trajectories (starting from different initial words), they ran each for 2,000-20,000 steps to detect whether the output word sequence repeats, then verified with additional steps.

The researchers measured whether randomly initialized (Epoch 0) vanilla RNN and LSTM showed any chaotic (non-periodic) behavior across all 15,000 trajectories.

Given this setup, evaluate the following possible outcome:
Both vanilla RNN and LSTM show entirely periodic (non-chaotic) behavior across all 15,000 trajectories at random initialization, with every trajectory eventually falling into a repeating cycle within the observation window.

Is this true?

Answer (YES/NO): YES